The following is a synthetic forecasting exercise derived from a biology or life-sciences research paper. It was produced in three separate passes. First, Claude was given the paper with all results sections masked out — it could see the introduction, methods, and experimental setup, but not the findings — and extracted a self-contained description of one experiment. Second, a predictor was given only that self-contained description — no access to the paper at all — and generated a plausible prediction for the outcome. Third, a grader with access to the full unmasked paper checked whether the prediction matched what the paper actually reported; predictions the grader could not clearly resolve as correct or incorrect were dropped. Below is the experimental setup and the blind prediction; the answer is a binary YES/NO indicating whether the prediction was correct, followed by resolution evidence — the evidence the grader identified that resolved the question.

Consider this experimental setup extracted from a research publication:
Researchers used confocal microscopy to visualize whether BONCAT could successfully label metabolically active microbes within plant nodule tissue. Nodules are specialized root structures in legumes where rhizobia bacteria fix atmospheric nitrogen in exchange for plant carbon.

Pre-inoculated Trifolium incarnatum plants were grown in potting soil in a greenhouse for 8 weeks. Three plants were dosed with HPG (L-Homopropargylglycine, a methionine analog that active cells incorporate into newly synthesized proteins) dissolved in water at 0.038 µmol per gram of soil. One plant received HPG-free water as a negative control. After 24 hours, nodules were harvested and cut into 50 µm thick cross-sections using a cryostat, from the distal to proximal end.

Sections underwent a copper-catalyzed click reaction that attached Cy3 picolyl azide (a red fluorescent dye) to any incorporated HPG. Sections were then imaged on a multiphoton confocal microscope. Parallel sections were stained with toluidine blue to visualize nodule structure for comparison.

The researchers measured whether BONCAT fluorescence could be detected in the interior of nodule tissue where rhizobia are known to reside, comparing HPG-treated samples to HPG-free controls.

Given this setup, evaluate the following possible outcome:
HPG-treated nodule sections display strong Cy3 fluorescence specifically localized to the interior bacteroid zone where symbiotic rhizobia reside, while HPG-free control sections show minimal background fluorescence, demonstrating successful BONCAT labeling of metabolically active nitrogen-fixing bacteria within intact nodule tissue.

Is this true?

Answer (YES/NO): YES